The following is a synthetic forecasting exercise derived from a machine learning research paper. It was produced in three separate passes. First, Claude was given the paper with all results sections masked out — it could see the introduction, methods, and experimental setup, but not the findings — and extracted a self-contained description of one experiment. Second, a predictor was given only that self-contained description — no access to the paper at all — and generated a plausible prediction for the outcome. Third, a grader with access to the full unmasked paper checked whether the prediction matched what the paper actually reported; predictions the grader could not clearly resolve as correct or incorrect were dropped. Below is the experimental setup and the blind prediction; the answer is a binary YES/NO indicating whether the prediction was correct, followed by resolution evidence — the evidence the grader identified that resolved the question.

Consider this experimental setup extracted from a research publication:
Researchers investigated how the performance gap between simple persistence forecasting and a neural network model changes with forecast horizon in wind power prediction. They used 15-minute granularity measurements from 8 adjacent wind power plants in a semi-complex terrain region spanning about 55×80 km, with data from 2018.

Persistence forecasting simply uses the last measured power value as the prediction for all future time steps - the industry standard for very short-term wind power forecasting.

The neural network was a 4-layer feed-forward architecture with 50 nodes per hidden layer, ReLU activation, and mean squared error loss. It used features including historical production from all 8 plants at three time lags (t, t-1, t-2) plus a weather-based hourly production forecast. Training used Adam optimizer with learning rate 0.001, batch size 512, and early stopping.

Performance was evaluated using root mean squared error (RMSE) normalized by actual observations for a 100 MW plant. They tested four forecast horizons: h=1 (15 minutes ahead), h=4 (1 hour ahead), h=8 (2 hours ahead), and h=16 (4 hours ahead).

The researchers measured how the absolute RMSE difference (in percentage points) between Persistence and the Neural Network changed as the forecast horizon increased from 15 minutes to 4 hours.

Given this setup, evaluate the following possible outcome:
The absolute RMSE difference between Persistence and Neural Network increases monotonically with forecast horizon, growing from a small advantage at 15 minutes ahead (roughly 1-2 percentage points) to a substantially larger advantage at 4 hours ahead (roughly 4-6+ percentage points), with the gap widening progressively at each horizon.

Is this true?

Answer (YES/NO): NO